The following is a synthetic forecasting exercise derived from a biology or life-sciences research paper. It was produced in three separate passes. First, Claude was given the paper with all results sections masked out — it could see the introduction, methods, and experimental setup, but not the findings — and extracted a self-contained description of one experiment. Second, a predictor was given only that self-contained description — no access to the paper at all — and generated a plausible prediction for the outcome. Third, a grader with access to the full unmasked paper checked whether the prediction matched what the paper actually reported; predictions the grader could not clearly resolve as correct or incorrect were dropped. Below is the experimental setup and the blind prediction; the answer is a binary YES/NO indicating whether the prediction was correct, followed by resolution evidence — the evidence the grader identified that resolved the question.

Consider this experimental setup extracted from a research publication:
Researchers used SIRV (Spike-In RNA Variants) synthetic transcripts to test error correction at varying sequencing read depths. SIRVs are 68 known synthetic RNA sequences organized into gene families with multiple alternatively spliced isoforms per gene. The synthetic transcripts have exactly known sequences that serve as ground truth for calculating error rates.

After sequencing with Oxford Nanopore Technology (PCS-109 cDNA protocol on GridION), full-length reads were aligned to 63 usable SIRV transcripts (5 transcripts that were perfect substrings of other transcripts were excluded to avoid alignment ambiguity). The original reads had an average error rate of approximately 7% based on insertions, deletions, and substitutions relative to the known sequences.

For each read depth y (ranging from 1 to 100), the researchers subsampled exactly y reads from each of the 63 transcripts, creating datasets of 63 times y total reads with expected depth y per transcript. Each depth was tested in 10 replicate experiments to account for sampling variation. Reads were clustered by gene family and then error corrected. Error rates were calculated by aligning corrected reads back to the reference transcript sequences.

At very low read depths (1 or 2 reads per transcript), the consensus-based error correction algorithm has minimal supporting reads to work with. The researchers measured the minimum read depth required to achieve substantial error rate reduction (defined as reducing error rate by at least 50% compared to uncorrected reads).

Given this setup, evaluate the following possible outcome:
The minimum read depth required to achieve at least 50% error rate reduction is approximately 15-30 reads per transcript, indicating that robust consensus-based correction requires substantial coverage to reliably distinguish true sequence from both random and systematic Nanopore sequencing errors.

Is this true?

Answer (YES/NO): NO